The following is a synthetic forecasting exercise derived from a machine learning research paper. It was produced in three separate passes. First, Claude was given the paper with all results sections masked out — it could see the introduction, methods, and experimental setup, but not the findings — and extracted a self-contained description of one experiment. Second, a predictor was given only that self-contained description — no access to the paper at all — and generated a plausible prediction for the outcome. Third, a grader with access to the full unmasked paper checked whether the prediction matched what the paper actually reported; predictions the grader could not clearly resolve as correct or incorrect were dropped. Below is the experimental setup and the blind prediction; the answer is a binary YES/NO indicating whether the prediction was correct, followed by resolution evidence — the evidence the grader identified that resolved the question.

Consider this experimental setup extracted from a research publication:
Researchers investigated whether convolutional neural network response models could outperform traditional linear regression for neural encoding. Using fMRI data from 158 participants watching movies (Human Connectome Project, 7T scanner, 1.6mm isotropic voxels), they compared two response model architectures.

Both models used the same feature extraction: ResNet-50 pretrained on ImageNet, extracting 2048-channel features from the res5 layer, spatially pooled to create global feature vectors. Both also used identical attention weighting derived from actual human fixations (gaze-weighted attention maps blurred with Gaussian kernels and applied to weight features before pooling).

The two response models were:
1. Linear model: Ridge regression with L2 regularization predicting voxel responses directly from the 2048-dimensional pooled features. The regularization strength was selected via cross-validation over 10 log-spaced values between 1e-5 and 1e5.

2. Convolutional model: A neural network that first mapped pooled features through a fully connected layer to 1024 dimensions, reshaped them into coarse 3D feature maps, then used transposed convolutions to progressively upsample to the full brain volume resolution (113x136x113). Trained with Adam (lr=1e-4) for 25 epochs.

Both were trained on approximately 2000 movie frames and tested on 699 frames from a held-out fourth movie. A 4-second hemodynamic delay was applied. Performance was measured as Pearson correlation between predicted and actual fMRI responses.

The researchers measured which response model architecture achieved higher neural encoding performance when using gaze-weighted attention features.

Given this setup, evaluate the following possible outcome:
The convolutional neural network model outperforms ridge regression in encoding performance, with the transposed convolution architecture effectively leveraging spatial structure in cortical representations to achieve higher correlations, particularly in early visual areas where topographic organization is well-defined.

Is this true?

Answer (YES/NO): NO